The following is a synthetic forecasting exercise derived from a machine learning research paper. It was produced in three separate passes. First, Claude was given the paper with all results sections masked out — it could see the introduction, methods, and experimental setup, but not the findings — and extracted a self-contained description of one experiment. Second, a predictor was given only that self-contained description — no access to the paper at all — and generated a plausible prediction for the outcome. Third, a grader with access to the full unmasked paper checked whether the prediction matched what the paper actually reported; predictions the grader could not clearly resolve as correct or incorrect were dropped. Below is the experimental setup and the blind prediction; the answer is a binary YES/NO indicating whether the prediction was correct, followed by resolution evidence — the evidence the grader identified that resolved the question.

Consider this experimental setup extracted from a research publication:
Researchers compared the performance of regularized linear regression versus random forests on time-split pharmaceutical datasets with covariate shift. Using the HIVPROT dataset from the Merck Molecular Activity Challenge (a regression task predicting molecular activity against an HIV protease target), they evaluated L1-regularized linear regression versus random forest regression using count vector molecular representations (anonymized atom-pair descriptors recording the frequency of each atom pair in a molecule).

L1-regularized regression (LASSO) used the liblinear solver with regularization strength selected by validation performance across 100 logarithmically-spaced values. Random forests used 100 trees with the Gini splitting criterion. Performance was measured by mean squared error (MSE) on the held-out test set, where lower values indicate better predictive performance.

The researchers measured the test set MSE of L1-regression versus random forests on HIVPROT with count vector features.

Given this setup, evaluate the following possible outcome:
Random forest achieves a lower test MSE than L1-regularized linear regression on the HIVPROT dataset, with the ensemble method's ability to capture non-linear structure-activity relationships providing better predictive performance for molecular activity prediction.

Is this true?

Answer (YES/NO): YES